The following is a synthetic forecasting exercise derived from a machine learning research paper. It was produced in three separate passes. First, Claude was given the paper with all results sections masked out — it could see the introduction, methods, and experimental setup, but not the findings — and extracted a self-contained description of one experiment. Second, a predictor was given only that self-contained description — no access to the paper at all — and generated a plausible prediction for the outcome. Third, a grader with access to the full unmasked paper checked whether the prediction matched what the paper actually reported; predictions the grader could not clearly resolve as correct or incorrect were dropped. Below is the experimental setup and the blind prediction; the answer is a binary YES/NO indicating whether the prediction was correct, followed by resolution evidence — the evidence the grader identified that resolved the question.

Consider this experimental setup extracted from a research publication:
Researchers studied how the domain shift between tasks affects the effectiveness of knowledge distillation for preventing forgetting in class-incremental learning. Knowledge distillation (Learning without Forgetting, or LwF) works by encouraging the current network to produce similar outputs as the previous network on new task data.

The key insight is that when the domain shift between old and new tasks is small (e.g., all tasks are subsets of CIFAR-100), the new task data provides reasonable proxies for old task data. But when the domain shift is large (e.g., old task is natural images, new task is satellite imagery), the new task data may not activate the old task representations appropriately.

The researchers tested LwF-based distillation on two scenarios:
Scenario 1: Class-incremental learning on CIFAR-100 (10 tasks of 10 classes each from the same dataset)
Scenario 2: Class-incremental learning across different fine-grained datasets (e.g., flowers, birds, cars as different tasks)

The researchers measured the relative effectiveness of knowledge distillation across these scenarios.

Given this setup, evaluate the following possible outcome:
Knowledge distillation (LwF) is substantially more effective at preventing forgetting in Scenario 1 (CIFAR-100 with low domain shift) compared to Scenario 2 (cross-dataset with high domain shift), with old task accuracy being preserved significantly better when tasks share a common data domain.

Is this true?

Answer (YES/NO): YES